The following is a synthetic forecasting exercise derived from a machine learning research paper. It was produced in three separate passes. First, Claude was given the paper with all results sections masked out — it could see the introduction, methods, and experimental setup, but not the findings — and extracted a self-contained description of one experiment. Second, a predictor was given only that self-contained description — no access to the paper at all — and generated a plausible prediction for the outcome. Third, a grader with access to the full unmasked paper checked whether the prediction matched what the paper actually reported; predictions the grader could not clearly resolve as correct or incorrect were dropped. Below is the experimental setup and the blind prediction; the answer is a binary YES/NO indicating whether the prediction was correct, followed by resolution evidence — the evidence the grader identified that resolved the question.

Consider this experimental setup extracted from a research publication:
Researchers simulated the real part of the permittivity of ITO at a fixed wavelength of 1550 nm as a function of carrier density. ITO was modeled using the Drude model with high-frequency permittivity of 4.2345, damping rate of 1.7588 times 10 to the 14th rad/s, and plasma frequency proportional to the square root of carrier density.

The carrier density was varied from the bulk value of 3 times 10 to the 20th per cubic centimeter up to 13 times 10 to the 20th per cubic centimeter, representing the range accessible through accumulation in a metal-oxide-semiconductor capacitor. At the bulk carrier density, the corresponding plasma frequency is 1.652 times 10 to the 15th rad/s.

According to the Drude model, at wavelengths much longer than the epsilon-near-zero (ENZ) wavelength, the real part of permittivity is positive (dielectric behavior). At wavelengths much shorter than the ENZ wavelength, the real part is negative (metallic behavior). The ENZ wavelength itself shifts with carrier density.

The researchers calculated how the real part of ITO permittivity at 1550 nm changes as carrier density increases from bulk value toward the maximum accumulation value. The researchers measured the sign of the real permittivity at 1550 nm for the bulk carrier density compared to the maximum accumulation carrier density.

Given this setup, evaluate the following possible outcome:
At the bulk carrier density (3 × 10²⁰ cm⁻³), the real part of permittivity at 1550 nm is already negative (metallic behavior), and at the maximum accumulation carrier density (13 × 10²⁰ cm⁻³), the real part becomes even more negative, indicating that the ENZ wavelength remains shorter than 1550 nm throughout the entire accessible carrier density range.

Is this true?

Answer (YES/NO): NO